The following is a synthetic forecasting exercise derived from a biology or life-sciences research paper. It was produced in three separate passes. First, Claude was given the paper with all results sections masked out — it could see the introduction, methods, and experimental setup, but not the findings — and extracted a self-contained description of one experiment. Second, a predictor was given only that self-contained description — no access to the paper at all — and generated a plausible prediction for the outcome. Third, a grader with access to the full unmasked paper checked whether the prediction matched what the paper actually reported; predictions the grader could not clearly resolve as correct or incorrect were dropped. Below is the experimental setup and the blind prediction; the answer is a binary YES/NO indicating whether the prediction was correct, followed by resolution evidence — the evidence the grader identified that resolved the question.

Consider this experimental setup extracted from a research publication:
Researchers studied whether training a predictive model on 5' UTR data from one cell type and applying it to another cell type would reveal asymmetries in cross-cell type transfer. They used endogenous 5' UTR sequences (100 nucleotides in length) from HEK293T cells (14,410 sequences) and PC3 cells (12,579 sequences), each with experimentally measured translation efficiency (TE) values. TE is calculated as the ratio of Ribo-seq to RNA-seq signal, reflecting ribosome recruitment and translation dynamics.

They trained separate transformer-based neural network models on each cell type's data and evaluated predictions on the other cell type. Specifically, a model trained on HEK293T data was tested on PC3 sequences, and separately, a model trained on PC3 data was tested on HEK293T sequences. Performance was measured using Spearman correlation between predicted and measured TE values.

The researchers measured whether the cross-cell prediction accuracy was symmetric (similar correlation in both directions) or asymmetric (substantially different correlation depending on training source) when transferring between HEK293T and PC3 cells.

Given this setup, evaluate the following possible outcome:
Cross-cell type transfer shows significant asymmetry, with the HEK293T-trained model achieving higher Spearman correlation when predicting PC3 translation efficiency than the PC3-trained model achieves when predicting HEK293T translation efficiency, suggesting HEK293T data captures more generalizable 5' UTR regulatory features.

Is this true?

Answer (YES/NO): NO